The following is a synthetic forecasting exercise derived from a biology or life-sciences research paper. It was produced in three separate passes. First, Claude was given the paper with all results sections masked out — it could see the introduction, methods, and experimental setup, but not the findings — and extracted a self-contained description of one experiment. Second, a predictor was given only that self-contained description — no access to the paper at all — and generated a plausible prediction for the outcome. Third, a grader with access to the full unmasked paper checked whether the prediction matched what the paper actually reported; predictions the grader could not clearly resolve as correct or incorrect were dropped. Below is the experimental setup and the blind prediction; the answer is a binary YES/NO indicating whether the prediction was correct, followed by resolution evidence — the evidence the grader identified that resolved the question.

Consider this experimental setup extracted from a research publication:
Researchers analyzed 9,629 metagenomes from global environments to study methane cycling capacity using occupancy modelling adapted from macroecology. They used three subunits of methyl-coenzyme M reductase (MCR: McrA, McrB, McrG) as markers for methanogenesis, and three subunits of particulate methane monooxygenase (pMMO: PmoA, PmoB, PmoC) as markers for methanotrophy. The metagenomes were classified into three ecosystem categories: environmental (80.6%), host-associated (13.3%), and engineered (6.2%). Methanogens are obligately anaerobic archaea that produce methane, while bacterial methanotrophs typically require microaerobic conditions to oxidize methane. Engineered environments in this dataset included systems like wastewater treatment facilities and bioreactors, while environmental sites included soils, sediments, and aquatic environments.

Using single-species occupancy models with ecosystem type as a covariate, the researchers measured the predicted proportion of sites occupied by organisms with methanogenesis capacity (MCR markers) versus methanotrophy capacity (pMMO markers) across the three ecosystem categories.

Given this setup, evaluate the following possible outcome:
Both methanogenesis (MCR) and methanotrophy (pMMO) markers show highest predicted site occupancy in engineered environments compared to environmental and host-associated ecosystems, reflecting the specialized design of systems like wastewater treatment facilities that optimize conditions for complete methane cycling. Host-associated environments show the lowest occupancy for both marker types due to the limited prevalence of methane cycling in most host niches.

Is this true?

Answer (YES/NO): NO